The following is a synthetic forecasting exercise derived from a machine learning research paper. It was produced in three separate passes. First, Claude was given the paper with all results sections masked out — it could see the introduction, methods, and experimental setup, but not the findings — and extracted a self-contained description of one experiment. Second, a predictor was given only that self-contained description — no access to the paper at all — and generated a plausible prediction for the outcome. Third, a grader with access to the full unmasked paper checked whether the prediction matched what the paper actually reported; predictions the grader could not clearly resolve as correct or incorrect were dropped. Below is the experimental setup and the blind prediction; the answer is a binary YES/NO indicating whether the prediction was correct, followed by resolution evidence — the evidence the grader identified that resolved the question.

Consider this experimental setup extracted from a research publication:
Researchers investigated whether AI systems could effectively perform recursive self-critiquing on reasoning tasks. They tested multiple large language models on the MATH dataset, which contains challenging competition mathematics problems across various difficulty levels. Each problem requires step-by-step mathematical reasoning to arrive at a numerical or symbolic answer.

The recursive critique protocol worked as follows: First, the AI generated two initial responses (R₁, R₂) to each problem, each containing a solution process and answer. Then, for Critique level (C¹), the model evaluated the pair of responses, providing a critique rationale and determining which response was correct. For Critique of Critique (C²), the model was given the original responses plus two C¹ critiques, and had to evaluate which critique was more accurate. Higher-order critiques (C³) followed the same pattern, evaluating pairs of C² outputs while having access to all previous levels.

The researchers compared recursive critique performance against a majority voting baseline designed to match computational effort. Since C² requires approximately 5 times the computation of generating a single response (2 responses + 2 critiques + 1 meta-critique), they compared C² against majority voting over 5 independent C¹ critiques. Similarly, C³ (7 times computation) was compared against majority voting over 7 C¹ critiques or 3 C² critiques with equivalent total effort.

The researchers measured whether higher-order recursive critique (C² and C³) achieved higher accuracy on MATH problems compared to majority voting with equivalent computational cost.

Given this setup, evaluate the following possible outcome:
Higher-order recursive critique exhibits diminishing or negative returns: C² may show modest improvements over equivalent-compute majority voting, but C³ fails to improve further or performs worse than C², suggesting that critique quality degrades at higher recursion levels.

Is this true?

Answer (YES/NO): NO